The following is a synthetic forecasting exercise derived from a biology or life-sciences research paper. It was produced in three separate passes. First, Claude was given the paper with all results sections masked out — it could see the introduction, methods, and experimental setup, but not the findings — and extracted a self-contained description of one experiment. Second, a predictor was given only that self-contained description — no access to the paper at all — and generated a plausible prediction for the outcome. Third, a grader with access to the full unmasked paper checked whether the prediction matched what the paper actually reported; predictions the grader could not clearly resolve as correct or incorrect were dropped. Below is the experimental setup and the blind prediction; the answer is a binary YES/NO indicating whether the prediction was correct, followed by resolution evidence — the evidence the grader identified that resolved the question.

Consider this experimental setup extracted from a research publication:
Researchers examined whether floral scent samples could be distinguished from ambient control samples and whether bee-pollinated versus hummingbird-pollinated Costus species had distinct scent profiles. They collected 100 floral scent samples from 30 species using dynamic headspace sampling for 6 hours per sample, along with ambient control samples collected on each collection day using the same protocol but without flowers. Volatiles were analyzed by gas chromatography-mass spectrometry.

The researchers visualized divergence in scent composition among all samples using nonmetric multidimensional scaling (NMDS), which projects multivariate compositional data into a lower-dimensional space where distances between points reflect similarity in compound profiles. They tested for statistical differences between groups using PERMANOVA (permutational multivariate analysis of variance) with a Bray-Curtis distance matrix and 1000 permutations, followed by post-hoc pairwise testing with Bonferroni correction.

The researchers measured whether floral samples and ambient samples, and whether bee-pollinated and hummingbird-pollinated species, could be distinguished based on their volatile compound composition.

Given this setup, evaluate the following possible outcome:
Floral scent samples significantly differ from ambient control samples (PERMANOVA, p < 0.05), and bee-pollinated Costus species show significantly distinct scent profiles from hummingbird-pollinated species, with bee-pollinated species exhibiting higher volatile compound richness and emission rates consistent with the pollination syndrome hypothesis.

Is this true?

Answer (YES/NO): NO